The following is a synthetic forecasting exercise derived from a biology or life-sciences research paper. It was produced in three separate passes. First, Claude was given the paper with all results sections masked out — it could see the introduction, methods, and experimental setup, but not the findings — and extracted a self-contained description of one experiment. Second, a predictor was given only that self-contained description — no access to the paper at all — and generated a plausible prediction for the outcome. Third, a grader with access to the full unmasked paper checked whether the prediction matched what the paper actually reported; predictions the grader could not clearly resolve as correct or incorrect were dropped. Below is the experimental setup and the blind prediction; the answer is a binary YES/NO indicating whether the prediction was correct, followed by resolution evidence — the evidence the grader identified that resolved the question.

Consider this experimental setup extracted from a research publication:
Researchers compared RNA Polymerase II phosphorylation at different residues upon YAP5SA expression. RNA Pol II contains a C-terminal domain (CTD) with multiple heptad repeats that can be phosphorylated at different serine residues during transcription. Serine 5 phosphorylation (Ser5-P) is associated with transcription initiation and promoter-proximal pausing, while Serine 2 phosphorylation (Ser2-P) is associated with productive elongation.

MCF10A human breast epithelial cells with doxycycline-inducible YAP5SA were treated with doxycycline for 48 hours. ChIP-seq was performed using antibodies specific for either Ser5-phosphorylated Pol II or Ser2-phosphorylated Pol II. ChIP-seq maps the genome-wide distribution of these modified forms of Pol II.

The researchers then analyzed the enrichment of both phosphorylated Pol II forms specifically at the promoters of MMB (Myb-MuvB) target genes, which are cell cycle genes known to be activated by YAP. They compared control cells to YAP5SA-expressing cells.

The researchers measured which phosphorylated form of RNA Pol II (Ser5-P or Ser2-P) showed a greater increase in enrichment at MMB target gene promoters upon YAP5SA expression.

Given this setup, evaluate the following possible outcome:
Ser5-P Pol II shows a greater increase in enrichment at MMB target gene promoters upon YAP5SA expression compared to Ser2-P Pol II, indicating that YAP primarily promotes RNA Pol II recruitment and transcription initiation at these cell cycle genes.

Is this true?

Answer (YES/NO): YES